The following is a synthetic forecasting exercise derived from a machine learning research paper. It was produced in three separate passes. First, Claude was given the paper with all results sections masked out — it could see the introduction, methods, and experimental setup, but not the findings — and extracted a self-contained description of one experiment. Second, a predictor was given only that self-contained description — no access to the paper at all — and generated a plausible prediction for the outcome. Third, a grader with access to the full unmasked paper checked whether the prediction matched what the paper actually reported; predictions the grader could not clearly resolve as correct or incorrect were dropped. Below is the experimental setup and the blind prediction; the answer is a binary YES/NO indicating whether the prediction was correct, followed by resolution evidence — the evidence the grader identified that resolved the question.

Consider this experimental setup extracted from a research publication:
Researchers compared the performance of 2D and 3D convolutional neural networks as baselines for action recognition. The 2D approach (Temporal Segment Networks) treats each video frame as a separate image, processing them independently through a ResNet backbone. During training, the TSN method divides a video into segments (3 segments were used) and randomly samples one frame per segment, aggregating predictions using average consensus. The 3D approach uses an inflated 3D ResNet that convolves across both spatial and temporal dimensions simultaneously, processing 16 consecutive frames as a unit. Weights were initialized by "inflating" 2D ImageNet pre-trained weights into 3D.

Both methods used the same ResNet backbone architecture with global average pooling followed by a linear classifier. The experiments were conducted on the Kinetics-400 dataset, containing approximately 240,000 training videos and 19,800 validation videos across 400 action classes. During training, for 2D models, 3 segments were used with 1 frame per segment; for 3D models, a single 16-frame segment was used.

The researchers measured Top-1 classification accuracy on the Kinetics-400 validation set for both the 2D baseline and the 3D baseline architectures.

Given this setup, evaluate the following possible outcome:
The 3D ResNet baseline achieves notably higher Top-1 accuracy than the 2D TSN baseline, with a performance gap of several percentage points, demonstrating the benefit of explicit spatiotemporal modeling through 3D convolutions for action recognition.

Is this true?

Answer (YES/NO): NO